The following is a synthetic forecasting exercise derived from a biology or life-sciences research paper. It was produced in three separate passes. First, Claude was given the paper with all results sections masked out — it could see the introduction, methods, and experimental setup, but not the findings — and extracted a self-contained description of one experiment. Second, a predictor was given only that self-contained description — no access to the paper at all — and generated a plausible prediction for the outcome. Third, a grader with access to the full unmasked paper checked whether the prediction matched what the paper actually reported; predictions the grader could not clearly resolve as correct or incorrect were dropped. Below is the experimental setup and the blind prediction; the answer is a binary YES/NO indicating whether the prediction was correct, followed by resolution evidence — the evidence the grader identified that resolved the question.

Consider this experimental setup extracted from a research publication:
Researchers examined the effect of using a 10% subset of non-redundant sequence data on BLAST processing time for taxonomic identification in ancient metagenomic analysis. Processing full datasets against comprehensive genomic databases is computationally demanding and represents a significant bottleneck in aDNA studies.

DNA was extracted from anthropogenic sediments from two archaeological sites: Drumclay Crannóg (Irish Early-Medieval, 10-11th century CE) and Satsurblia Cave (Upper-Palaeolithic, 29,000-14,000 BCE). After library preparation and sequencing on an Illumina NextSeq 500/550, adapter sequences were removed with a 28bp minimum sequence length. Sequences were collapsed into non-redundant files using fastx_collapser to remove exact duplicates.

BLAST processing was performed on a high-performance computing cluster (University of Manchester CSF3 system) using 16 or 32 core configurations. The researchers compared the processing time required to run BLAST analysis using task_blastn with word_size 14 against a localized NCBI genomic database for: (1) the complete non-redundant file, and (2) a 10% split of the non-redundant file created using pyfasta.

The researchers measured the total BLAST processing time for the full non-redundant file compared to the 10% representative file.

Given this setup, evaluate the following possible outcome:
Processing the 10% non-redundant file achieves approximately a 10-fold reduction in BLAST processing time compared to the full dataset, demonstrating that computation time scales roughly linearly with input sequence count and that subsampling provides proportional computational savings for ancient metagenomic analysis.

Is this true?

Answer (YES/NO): NO